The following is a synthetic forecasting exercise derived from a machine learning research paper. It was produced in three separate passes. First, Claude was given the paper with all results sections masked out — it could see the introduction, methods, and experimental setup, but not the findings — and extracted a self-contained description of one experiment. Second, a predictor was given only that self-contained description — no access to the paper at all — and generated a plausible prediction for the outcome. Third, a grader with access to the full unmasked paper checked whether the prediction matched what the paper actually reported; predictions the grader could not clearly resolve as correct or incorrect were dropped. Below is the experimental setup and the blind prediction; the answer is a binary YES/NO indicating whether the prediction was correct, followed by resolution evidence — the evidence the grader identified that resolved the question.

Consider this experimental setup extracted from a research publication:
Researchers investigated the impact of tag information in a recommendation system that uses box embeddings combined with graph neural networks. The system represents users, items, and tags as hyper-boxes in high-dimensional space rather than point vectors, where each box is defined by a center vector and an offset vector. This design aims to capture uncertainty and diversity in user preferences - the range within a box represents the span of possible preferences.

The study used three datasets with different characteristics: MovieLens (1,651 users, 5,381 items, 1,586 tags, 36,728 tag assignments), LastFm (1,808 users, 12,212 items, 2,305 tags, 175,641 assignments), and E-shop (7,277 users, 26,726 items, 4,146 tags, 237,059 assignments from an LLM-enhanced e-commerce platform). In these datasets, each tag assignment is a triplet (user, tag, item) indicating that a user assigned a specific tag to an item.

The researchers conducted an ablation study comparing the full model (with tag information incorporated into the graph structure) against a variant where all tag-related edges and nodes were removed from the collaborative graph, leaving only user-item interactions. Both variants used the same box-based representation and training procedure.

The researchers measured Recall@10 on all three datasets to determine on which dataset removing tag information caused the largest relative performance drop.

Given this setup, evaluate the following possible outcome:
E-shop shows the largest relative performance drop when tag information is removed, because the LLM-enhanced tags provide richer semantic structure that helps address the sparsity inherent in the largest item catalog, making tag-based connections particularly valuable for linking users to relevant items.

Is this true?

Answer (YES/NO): NO